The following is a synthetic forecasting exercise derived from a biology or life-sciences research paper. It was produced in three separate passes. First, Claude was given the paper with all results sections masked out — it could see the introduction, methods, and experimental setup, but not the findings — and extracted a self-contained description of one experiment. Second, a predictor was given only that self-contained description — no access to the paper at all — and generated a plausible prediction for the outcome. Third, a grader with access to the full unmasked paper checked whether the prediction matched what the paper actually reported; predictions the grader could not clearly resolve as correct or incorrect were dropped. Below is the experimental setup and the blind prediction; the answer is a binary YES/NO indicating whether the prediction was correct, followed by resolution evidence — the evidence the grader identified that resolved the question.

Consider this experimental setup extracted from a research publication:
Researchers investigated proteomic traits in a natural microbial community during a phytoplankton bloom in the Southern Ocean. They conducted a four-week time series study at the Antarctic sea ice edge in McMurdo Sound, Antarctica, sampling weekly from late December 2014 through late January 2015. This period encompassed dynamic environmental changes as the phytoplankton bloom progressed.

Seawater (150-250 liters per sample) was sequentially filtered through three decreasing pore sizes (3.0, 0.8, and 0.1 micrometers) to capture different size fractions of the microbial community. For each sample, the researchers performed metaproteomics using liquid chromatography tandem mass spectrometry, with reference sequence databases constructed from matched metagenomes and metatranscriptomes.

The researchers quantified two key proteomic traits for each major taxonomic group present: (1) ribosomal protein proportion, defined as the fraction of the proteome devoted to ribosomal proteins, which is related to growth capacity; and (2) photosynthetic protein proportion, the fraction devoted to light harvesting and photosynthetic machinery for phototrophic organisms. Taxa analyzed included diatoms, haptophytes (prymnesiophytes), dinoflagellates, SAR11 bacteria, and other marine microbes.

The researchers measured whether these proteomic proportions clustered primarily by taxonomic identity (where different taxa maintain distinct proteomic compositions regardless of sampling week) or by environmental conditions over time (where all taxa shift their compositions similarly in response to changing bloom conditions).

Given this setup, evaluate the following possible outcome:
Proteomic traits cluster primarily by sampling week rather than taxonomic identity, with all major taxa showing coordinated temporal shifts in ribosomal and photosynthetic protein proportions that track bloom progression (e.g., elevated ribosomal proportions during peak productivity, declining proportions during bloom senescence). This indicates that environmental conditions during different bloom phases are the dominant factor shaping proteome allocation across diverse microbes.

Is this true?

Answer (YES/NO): NO